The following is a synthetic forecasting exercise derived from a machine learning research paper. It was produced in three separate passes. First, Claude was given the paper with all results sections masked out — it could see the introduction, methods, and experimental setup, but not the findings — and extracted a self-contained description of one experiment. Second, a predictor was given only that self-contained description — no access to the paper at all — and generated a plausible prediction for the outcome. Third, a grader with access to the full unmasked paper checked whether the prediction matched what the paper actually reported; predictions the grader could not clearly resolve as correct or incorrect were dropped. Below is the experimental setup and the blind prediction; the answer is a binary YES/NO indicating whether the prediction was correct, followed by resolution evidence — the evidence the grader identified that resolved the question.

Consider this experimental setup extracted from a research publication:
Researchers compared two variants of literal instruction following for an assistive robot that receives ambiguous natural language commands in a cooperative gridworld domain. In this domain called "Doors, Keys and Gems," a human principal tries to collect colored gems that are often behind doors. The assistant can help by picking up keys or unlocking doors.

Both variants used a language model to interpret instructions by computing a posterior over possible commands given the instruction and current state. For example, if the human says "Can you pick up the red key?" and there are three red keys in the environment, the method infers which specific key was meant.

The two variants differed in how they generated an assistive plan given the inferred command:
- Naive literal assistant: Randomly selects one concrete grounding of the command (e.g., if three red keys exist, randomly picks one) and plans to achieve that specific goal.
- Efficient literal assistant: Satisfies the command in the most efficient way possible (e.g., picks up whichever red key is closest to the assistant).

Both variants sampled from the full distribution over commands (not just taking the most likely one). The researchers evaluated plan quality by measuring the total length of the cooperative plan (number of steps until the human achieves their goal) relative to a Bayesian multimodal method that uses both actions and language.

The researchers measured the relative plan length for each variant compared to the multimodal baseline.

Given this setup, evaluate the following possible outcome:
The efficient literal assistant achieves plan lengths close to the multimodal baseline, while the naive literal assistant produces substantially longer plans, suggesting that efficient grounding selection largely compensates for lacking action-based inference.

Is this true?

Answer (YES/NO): NO